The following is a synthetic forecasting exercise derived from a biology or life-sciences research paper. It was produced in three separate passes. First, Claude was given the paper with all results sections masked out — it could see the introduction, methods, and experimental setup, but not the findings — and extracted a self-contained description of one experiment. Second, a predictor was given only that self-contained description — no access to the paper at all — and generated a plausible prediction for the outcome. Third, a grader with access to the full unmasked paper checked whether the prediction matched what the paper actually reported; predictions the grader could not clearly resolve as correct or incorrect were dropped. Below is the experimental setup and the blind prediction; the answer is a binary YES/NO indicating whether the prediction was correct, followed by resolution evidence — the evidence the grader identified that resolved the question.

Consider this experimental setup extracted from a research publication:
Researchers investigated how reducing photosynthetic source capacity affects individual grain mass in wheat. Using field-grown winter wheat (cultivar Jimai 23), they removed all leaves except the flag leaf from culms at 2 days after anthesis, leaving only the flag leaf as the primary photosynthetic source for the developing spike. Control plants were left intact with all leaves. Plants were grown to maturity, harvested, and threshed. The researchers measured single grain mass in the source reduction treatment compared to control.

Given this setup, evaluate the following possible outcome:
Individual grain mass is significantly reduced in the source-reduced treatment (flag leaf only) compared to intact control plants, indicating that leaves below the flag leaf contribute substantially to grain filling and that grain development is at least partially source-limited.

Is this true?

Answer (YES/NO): YES